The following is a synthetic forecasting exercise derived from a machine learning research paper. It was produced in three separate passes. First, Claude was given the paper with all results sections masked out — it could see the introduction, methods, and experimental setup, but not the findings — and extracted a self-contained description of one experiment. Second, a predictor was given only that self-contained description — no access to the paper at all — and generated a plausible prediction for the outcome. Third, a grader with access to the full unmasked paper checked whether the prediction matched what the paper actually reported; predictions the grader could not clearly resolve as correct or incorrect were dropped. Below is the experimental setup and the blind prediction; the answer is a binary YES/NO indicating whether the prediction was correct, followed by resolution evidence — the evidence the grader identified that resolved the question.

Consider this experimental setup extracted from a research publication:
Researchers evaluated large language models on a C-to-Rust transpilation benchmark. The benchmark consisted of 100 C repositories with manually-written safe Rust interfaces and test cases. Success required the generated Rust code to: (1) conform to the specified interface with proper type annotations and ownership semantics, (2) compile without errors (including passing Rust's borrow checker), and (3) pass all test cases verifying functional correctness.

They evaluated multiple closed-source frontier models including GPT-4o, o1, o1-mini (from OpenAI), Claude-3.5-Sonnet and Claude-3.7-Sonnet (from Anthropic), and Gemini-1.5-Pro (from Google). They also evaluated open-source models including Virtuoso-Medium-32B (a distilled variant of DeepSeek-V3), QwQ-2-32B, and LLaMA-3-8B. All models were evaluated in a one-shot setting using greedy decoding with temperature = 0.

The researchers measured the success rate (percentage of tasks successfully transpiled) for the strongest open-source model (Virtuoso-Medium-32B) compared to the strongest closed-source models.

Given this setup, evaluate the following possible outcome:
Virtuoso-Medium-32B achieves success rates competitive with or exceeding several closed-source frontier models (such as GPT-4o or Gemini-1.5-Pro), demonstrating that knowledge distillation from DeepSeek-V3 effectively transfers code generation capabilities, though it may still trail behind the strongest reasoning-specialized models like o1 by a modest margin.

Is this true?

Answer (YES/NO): NO